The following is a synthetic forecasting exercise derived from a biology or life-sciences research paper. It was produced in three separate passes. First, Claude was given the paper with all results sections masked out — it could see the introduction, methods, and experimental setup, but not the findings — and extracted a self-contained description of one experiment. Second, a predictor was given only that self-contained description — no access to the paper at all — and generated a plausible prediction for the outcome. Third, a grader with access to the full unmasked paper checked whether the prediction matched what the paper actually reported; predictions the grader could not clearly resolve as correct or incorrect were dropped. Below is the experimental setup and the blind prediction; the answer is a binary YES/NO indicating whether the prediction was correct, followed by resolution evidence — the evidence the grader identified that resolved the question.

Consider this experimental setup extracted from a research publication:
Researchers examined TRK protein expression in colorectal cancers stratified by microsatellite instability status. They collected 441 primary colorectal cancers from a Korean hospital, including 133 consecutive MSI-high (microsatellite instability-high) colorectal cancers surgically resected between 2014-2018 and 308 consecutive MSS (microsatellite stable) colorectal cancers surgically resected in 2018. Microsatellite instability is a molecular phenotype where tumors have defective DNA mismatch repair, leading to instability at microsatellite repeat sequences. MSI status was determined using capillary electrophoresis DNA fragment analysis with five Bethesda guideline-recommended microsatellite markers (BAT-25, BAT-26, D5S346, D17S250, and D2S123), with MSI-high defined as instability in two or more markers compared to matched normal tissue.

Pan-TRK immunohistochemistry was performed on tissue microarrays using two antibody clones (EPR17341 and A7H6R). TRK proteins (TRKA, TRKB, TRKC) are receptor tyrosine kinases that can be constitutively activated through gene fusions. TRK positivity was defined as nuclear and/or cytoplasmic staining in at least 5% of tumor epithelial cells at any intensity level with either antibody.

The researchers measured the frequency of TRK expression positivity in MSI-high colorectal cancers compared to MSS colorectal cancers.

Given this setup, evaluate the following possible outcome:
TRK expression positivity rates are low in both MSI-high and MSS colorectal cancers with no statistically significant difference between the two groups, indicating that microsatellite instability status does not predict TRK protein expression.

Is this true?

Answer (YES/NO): NO